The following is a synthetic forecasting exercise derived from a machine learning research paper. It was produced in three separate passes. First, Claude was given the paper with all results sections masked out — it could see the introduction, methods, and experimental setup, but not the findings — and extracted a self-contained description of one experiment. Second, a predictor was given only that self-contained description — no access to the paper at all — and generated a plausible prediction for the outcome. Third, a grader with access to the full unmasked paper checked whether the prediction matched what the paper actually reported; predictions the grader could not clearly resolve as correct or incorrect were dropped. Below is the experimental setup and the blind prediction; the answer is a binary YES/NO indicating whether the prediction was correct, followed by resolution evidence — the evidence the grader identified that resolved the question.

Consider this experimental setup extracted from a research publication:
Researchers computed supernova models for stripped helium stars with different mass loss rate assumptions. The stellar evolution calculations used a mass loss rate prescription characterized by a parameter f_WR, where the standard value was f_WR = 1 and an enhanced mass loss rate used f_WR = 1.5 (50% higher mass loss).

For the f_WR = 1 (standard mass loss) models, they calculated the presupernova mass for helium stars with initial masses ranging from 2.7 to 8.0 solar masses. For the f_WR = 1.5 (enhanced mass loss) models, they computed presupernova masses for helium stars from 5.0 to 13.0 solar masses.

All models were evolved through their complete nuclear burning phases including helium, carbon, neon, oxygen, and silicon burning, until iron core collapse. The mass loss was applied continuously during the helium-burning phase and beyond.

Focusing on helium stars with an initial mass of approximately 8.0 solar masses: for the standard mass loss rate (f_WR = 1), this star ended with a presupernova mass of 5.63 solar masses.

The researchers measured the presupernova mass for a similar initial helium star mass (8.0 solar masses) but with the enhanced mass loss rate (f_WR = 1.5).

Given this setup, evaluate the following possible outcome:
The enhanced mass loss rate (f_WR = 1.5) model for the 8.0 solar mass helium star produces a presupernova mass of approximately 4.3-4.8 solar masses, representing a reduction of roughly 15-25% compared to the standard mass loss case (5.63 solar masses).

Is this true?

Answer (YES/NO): NO